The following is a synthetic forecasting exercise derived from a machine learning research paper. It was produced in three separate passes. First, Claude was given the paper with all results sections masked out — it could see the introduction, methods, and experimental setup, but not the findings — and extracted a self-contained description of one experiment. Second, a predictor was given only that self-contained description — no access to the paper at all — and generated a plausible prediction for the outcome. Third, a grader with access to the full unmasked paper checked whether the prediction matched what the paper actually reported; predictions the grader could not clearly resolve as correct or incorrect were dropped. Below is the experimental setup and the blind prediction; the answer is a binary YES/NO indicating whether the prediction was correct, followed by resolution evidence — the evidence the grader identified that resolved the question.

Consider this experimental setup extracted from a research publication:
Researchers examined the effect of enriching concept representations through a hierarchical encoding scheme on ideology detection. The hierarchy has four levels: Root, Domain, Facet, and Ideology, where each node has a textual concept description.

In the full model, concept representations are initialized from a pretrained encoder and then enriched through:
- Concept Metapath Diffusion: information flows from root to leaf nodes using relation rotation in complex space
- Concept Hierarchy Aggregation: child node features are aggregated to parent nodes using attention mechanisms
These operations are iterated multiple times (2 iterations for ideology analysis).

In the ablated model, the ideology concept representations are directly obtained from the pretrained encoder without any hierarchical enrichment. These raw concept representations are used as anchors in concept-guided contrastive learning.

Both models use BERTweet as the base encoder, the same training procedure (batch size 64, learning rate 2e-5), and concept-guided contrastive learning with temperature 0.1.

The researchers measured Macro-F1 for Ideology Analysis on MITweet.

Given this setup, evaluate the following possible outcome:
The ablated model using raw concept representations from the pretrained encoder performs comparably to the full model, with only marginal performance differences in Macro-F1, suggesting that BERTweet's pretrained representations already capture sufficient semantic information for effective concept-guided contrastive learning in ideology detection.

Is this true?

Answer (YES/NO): NO